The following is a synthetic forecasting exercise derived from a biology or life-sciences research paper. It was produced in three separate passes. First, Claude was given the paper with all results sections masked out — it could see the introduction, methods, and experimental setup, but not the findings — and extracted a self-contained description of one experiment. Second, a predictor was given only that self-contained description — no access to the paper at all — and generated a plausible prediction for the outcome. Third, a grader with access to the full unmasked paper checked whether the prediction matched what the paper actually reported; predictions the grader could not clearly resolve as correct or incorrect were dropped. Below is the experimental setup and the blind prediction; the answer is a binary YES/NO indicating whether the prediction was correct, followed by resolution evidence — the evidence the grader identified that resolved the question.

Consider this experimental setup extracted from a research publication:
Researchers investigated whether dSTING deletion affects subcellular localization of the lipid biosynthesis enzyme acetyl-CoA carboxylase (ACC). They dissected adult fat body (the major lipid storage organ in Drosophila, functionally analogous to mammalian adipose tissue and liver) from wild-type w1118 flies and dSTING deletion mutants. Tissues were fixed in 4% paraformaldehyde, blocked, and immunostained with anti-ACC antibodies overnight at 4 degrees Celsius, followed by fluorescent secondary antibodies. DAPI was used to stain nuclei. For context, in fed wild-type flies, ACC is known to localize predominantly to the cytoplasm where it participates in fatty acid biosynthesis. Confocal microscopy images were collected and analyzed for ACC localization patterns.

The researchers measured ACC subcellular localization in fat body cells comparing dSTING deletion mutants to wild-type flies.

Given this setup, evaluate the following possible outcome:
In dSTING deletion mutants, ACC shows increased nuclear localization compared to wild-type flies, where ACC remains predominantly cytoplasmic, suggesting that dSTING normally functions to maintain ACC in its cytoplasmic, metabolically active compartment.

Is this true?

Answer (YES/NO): NO